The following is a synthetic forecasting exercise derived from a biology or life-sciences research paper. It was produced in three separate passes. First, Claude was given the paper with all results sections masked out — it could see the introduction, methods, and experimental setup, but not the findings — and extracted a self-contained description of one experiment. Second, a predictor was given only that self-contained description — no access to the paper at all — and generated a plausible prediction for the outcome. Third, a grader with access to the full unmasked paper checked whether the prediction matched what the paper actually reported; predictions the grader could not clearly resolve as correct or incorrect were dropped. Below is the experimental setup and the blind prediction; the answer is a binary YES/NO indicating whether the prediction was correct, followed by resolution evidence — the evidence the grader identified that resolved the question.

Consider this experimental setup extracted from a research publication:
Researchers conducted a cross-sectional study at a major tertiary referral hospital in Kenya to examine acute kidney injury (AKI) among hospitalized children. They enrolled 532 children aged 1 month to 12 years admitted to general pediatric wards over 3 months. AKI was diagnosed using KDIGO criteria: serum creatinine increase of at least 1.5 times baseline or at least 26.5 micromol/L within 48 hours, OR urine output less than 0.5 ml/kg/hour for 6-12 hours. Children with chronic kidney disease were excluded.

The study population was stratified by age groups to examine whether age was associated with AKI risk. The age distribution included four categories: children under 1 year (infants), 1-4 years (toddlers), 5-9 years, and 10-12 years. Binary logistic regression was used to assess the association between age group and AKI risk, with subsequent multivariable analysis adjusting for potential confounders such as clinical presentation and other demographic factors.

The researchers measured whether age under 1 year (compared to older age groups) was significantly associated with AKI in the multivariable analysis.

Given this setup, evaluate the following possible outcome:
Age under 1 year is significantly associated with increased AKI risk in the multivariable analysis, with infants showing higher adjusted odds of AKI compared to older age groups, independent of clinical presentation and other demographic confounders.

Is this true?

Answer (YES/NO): YES